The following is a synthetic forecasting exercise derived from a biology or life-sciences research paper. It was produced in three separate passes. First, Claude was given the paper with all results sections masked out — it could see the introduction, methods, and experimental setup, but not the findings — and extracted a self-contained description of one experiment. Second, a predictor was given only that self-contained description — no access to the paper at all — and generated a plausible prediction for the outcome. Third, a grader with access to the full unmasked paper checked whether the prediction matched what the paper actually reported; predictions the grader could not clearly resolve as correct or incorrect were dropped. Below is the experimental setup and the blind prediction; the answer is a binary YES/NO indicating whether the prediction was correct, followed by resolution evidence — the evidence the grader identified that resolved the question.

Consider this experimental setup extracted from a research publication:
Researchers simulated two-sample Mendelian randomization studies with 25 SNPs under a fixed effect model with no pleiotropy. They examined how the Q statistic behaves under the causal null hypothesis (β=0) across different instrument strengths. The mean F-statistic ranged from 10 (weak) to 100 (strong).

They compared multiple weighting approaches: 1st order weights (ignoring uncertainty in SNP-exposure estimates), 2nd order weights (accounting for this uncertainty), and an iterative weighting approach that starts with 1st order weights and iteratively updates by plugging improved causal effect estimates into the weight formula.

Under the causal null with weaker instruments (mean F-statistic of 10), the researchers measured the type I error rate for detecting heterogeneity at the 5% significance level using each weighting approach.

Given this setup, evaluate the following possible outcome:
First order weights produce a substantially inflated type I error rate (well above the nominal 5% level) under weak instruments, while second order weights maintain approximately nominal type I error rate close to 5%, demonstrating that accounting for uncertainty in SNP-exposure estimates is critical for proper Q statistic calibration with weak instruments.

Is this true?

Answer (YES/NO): NO